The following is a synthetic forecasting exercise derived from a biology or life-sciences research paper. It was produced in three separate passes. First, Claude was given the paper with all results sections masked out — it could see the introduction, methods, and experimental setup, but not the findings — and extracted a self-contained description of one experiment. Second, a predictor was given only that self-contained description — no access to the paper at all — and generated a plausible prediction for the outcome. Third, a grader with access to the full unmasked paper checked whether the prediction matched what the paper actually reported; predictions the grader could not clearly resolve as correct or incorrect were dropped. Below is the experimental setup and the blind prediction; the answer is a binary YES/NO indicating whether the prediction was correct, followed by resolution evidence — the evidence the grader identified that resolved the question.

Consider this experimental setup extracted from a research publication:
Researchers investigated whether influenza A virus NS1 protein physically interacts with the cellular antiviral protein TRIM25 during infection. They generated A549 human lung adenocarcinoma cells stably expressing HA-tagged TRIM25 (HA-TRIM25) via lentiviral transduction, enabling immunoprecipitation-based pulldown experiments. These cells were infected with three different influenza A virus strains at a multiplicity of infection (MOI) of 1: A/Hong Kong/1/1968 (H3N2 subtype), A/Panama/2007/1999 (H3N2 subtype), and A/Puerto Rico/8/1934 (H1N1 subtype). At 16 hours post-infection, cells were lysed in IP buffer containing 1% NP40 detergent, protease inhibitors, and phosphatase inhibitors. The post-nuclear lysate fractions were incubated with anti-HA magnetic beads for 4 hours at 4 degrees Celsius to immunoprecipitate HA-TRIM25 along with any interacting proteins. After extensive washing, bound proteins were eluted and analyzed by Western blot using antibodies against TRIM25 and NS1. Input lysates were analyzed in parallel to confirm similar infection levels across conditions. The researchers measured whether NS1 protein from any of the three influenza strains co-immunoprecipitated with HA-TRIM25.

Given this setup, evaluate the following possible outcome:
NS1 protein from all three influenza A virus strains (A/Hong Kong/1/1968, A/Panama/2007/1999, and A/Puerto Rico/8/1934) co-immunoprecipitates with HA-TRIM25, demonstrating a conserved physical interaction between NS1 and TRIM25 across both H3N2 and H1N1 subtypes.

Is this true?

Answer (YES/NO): YES